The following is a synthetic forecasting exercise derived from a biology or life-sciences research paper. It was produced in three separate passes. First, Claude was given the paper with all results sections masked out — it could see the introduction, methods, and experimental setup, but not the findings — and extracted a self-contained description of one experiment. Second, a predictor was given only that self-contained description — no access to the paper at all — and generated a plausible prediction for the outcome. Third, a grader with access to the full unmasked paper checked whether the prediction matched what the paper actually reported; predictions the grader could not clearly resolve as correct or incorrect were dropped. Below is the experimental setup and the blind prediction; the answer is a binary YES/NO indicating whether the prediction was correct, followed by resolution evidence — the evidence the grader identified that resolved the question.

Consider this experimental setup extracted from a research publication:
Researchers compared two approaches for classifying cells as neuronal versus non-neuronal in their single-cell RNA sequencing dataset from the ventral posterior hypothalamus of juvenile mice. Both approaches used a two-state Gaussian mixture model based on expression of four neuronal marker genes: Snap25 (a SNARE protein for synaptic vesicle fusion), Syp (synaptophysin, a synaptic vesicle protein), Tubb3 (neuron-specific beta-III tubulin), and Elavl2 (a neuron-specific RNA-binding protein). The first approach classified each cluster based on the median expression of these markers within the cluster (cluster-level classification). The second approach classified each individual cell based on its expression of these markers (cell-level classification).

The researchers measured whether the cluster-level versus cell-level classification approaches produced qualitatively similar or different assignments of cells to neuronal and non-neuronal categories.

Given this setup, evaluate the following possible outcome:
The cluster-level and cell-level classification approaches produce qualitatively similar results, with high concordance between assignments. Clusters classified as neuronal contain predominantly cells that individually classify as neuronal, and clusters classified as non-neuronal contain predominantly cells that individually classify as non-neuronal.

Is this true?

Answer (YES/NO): YES